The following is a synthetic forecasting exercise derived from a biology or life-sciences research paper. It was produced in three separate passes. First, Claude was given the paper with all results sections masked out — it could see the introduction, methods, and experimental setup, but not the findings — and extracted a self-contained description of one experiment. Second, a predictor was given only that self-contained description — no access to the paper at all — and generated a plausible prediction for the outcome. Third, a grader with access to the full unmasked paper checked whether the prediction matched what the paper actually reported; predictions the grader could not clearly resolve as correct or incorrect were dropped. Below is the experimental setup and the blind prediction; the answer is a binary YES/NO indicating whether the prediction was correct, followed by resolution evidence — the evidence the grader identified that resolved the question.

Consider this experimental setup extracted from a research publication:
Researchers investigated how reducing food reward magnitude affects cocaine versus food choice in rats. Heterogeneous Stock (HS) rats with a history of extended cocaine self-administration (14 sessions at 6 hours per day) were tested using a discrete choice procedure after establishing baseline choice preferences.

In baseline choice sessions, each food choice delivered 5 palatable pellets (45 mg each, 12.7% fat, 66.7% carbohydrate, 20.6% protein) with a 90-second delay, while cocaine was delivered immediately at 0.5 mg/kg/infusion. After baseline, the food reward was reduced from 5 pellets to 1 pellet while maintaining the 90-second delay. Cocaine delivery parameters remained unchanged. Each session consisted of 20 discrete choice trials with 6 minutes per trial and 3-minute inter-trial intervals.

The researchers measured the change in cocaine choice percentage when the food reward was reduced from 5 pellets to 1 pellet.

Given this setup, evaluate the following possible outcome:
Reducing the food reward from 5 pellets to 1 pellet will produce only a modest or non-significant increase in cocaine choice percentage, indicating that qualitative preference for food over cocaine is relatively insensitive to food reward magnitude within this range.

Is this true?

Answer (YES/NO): YES